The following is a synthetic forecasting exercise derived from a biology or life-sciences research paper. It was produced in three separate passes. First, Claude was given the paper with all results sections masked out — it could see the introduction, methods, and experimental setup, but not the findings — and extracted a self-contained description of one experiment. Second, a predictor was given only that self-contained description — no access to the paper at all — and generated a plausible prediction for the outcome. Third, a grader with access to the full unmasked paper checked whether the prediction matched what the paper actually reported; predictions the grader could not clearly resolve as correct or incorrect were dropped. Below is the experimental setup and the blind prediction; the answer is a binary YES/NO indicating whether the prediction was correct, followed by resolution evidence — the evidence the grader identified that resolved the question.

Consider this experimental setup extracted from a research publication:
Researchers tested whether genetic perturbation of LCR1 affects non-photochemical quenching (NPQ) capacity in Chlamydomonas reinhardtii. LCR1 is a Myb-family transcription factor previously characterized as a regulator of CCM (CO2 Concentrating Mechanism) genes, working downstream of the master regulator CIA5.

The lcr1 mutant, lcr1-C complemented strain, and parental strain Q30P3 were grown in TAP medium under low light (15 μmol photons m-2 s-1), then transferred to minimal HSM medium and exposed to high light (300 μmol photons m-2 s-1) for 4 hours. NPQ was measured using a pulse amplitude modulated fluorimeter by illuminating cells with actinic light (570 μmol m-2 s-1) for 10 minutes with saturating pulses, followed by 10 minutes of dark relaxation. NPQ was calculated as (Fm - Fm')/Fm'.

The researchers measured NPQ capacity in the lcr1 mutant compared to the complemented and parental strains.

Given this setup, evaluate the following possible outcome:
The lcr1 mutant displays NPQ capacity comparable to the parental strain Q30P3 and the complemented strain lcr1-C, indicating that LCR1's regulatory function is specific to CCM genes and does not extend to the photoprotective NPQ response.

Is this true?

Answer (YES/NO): NO